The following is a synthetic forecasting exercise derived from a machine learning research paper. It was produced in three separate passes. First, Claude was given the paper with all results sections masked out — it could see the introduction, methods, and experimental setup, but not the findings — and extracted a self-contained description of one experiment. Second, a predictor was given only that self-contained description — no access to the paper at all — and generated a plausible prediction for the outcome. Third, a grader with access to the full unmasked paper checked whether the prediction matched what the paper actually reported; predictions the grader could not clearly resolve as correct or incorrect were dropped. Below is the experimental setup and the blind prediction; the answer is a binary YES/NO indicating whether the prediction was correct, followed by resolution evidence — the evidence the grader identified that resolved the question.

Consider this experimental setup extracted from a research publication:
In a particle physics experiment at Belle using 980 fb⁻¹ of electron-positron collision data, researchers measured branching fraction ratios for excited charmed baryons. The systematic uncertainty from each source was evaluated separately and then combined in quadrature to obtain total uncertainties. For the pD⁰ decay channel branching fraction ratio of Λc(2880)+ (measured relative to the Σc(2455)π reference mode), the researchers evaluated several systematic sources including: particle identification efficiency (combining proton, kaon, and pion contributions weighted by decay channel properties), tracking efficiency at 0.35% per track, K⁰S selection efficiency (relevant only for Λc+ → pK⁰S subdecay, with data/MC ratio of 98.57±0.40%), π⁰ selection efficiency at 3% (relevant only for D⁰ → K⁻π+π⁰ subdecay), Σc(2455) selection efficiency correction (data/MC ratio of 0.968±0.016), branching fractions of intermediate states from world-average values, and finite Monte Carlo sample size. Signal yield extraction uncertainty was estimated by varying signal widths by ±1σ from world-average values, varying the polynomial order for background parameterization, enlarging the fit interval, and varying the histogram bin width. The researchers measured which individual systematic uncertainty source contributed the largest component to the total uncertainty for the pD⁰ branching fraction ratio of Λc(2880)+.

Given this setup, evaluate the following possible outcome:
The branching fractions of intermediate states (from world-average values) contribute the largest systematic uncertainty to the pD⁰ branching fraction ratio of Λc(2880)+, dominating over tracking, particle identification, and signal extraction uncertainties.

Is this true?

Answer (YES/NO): NO